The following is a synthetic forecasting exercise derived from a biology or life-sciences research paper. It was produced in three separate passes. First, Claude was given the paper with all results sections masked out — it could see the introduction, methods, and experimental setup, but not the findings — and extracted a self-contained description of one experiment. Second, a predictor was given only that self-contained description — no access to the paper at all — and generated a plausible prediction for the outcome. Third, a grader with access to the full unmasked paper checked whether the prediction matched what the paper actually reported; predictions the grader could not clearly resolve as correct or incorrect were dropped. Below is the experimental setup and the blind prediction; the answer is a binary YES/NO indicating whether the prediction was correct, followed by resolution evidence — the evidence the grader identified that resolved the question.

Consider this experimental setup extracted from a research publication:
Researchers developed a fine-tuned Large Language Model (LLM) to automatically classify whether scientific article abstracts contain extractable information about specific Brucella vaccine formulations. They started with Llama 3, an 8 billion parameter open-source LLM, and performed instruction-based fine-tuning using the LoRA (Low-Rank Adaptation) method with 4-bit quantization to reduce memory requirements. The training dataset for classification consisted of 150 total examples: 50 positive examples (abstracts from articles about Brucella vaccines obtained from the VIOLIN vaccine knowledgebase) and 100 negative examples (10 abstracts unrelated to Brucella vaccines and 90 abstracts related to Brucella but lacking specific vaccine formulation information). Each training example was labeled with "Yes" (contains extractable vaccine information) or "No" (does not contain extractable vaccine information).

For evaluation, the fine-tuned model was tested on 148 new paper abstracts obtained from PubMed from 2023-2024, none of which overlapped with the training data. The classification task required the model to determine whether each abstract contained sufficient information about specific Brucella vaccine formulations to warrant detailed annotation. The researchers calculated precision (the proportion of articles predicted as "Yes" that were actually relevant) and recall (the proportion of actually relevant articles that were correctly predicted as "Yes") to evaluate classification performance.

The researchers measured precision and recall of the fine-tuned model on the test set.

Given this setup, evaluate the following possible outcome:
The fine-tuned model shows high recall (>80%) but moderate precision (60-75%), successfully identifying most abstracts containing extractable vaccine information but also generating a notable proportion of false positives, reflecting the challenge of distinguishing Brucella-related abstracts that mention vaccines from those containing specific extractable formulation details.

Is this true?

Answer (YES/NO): NO